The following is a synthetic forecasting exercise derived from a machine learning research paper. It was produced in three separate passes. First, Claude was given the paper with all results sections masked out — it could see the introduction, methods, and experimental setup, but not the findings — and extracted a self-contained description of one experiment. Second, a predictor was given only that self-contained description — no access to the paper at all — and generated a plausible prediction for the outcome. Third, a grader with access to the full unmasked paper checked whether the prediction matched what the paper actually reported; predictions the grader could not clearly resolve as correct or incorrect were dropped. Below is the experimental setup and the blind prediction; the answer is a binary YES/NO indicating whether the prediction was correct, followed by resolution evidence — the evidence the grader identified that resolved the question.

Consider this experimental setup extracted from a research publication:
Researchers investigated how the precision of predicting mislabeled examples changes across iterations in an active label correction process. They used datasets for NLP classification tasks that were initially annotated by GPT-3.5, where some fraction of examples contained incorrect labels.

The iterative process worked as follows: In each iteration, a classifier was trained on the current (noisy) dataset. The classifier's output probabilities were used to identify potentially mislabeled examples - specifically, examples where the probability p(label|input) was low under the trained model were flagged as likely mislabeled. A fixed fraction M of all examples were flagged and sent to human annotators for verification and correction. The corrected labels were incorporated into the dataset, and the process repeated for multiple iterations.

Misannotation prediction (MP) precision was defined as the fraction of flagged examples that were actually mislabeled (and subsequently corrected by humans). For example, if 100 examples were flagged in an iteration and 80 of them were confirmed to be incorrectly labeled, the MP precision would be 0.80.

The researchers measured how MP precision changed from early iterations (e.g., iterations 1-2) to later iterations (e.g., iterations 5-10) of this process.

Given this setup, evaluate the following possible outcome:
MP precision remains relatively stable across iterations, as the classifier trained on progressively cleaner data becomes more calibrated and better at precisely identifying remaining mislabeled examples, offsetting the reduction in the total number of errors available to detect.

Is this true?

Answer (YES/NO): NO